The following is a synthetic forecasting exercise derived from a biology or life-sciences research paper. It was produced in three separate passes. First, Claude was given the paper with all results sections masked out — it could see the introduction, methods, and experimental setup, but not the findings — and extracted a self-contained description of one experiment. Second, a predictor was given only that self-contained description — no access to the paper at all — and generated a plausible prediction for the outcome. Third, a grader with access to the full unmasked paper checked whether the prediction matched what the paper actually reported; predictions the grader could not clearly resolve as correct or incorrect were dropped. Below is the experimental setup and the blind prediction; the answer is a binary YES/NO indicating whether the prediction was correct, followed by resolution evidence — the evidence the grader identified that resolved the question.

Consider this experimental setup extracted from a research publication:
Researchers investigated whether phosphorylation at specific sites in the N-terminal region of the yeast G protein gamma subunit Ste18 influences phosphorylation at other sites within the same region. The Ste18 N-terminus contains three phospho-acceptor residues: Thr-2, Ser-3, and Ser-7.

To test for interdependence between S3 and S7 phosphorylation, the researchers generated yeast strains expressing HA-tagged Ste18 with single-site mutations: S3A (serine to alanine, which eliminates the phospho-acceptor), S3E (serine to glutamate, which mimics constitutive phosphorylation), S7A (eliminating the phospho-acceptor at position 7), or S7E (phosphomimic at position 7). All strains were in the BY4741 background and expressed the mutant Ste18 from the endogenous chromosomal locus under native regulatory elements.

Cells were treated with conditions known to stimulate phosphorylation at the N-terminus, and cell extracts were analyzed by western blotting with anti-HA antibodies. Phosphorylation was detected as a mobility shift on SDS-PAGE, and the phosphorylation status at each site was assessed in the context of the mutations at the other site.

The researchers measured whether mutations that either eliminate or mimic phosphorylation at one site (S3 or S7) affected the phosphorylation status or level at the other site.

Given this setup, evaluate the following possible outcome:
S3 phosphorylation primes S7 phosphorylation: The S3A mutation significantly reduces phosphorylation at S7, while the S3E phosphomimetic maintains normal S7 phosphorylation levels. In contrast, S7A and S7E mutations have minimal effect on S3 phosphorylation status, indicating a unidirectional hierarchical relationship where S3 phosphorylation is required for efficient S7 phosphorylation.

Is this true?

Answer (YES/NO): NO